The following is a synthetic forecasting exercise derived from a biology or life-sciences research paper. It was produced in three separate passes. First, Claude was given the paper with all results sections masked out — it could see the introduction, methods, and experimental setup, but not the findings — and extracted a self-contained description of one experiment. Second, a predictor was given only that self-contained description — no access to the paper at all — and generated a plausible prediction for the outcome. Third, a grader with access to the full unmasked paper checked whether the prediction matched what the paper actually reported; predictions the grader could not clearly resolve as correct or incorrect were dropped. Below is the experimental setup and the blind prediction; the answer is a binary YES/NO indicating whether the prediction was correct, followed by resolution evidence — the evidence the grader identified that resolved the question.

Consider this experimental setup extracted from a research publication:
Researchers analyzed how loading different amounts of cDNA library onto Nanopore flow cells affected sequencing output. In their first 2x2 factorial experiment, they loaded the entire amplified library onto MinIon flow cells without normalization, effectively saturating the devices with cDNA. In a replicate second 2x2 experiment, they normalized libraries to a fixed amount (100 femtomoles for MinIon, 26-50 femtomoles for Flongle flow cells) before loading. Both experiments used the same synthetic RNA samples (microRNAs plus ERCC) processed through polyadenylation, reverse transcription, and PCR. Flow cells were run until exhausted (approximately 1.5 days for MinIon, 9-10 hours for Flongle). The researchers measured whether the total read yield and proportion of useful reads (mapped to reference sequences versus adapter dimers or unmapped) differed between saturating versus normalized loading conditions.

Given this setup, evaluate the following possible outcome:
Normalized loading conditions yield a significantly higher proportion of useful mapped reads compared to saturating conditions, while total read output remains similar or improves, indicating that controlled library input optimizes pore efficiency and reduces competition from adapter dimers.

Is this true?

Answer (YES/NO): NO